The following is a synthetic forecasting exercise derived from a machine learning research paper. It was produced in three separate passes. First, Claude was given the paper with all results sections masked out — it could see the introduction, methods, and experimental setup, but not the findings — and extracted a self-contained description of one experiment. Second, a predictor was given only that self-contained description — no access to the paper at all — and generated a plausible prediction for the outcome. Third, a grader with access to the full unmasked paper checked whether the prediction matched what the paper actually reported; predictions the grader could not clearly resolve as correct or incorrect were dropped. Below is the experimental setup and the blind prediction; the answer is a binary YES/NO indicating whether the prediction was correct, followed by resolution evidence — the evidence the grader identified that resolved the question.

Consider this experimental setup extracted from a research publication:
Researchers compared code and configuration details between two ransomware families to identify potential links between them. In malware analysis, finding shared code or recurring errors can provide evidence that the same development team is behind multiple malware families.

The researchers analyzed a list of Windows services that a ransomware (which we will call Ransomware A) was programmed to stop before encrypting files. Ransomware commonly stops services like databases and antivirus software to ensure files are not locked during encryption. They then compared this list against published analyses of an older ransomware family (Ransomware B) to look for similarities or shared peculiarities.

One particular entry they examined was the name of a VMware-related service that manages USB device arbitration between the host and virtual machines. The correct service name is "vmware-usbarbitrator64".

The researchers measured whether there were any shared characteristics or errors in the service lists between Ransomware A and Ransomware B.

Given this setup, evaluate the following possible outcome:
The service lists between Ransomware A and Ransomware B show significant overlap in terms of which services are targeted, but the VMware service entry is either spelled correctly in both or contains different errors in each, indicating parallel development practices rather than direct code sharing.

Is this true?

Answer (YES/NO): NO